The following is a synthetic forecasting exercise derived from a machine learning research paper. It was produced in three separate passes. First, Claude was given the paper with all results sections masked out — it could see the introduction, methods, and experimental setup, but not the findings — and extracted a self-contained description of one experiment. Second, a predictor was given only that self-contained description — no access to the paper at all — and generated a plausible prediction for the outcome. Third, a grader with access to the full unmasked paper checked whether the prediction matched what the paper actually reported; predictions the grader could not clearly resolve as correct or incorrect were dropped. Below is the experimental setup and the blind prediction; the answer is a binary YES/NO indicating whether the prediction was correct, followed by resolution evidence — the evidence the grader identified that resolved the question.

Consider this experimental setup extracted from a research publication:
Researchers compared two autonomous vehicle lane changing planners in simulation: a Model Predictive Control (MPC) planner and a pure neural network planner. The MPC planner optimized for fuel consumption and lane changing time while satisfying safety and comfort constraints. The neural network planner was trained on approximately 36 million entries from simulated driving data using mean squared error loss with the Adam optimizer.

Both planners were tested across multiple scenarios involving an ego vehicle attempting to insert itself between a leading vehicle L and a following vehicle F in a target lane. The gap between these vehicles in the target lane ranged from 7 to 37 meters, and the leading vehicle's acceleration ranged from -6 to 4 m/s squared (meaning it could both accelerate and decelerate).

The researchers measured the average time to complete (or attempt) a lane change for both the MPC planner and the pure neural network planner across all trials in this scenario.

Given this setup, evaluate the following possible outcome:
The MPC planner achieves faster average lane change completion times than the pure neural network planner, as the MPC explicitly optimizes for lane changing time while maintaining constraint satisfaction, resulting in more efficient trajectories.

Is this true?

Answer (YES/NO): NO